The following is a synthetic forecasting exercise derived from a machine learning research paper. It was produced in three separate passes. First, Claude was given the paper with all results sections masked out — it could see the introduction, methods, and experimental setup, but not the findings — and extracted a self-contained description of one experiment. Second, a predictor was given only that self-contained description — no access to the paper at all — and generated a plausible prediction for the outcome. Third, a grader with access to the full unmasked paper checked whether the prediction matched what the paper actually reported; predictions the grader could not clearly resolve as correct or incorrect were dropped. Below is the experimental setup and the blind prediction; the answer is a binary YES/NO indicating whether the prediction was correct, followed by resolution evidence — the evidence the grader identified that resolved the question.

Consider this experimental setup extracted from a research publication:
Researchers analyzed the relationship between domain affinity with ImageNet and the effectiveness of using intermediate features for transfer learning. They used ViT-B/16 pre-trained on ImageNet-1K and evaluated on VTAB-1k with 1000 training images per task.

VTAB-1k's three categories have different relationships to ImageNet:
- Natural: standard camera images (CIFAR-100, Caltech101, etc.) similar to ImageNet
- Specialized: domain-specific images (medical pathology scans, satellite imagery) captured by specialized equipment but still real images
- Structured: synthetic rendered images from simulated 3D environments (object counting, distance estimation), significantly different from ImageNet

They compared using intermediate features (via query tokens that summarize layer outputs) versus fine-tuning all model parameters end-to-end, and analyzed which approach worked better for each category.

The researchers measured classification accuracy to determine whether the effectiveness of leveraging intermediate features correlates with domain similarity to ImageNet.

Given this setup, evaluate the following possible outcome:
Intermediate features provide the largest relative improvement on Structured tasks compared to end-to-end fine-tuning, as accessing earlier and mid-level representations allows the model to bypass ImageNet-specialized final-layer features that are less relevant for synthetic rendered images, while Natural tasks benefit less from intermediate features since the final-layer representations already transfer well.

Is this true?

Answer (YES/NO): NO